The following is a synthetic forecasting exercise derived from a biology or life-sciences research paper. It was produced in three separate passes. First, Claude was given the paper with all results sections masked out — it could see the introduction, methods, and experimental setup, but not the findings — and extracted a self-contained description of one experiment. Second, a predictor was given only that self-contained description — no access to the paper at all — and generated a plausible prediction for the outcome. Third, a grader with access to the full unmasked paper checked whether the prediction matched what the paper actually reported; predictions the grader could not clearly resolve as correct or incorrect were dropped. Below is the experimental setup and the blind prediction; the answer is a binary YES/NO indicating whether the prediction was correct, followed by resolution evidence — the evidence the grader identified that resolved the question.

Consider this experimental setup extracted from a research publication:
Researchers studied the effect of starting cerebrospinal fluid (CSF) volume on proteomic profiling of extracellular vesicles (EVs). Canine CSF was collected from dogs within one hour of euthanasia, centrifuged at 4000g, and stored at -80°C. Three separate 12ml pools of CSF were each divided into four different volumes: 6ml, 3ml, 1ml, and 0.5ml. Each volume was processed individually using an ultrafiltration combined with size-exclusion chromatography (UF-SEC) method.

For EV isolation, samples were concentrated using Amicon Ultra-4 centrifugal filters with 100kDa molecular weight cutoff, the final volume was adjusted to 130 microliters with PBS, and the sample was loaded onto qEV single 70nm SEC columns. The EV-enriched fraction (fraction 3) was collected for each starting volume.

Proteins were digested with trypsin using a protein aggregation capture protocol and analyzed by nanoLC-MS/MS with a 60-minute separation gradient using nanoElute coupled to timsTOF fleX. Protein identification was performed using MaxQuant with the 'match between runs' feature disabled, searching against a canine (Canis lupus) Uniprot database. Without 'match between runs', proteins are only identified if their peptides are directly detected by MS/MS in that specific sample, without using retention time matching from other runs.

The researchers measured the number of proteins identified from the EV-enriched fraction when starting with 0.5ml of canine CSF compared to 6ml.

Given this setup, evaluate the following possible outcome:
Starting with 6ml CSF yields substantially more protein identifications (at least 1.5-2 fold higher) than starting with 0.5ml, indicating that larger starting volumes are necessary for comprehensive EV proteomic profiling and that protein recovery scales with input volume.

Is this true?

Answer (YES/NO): YES